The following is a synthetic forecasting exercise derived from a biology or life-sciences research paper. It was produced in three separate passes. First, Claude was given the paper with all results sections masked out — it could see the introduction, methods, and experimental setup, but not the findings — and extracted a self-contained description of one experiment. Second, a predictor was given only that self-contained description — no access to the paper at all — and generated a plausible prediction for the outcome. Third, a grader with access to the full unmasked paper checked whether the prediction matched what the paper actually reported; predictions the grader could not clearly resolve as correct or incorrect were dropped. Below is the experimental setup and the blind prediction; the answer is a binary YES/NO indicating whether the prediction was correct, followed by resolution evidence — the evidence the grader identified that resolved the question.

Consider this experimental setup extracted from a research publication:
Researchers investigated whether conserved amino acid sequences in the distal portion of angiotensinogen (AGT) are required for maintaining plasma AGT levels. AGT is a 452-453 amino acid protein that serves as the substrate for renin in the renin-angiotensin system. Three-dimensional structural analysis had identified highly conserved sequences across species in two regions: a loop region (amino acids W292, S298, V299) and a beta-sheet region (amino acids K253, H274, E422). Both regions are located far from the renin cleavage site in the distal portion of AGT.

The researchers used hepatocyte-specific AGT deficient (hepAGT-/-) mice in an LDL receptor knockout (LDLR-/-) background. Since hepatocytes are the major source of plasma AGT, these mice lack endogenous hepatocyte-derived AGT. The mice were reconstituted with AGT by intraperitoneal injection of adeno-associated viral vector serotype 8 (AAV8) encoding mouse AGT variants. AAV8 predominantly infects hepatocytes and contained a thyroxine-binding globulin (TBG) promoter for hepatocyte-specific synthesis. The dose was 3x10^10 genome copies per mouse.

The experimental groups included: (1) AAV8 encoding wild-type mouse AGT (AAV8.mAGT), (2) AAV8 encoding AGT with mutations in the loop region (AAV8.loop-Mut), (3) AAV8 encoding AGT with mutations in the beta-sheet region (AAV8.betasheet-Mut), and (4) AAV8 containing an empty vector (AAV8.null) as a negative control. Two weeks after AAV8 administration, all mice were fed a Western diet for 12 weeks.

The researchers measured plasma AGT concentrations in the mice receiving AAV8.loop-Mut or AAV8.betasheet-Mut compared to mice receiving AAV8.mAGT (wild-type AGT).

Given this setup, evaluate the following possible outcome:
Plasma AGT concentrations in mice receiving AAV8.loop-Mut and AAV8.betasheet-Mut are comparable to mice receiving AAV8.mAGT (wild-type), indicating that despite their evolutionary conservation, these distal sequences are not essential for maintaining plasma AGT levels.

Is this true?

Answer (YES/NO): YES